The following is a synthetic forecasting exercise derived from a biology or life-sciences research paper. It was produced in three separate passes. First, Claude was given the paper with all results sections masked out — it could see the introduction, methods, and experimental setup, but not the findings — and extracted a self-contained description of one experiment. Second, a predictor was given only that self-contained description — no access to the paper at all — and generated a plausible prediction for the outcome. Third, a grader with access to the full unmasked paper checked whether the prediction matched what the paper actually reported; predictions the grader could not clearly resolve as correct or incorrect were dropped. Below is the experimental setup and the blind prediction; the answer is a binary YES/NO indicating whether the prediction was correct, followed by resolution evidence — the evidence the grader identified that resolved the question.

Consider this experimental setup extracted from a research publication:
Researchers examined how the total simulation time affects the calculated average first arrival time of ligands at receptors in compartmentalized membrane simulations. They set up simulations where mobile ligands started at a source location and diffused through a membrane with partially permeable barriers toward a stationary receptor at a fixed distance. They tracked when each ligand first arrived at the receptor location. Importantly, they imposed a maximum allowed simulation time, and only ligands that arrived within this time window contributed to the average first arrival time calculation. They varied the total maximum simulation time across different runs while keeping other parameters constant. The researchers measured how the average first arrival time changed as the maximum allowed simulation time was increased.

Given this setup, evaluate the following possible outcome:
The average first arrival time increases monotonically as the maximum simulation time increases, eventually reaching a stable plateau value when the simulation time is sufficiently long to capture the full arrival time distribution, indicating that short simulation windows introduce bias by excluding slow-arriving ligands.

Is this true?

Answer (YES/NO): NO